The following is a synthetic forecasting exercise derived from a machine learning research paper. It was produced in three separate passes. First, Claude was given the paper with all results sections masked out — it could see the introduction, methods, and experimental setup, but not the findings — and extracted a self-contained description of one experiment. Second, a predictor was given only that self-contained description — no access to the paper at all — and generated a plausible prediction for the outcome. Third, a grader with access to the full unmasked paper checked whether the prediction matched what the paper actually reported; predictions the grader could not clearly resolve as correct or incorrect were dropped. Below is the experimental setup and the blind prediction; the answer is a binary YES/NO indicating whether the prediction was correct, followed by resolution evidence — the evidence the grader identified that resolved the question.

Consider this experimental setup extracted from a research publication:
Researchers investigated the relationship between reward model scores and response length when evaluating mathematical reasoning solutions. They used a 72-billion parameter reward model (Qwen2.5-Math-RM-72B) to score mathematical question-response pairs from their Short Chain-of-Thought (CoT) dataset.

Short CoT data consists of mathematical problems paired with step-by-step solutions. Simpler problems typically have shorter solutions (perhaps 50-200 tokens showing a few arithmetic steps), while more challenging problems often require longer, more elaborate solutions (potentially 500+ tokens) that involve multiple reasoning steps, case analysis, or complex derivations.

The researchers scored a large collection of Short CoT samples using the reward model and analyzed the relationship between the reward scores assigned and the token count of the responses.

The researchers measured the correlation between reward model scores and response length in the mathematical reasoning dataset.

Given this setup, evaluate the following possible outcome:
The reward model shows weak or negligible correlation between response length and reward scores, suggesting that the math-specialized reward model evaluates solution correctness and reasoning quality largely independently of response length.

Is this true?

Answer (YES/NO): NO